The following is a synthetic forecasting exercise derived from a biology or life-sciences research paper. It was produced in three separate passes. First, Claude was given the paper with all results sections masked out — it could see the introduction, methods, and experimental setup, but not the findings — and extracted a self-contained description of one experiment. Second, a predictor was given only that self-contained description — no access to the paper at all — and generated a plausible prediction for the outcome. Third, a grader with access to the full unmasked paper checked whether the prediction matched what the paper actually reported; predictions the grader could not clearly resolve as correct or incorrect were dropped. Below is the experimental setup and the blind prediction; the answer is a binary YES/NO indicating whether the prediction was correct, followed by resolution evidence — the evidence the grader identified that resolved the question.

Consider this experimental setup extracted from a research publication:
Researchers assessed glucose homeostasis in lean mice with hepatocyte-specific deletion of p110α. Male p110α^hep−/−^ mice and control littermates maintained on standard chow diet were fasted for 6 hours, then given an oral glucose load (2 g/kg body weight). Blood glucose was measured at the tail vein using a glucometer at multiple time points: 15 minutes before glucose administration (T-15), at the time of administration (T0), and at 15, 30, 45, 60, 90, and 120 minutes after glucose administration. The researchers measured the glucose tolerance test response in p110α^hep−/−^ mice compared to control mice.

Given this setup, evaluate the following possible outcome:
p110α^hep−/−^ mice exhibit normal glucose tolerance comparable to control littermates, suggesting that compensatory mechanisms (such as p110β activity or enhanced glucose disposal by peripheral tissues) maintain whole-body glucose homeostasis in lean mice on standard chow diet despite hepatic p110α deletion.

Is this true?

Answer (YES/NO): NO